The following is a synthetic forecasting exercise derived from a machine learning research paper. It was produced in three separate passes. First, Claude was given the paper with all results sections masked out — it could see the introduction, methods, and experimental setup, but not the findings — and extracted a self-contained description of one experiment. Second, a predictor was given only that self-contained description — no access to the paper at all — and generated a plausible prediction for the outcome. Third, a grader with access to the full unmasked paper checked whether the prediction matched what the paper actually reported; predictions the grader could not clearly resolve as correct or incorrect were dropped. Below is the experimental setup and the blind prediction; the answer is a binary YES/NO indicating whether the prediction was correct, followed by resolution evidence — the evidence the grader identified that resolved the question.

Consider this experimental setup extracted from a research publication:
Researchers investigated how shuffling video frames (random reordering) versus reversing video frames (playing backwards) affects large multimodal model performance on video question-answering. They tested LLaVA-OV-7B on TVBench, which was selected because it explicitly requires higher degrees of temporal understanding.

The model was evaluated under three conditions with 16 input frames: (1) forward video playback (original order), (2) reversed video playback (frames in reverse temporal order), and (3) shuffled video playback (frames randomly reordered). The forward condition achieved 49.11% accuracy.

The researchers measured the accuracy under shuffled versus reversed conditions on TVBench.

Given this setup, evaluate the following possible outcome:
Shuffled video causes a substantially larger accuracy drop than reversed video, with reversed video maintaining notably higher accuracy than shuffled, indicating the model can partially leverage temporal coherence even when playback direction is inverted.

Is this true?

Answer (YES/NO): NO